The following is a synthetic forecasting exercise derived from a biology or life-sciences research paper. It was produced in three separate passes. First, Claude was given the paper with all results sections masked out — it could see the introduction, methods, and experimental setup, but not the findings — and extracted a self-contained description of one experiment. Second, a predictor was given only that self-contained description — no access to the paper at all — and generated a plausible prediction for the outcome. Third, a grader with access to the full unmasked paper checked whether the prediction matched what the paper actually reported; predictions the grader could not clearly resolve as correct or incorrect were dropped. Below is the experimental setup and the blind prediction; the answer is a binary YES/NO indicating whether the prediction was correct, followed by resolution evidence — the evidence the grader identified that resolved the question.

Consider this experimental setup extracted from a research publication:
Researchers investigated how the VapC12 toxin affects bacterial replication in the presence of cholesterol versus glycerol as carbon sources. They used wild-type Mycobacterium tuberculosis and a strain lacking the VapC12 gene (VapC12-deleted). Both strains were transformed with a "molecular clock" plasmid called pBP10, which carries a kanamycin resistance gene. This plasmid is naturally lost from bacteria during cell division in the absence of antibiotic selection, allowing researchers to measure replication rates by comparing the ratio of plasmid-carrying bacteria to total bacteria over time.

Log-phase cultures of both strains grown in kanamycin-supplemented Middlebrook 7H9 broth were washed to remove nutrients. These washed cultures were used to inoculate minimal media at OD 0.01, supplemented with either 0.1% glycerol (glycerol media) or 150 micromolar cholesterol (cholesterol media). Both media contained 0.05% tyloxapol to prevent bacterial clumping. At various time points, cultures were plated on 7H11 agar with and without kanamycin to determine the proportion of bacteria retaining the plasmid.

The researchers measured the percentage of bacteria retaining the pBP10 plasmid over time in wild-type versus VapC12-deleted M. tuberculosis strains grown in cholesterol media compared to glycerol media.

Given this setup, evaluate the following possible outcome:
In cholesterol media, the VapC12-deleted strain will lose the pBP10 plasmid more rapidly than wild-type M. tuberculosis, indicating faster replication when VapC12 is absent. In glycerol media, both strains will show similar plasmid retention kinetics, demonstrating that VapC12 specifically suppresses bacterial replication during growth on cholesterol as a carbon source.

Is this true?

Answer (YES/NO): YES